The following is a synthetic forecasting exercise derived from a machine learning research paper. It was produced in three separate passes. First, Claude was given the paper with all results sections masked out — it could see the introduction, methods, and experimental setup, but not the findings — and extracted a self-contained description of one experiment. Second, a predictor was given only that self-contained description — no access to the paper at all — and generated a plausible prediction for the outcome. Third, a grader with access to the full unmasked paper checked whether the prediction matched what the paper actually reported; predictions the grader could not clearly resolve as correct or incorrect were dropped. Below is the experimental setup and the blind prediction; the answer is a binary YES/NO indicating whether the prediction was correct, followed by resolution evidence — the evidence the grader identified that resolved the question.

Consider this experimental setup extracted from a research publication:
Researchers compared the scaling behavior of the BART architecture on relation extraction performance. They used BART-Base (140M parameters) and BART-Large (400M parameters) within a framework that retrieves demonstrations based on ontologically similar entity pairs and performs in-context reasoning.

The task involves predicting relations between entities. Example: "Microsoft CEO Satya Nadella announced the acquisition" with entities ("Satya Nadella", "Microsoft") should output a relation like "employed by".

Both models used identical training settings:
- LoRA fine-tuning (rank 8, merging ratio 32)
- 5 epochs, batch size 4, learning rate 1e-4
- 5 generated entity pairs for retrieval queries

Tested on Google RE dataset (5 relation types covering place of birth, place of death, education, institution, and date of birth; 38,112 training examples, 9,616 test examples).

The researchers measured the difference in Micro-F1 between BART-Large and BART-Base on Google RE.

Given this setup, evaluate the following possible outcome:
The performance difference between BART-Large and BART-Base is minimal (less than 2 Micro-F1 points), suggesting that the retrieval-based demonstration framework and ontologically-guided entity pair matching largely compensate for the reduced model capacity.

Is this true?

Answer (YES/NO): YES